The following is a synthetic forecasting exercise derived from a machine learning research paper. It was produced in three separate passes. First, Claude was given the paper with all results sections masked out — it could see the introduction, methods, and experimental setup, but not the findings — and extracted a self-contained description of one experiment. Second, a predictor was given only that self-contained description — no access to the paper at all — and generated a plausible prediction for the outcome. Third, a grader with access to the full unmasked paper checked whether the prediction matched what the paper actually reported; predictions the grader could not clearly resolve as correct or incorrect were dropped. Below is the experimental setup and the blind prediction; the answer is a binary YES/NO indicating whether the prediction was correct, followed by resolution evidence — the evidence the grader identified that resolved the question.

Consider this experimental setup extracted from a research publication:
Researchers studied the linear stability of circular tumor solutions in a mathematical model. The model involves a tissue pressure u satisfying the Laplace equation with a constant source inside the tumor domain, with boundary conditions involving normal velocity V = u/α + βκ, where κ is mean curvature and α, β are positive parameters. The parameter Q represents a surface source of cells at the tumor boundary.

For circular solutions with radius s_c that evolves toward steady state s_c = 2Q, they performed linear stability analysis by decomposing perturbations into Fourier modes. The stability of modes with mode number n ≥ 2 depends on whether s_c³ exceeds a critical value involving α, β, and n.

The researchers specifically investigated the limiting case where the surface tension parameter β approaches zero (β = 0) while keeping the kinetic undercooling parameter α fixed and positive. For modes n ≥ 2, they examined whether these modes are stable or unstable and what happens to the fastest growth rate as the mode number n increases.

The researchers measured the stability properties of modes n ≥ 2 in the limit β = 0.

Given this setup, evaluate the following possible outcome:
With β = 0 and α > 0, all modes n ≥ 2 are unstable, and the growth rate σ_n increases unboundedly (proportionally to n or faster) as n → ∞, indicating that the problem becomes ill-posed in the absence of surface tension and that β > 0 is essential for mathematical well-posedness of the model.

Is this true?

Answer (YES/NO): NO